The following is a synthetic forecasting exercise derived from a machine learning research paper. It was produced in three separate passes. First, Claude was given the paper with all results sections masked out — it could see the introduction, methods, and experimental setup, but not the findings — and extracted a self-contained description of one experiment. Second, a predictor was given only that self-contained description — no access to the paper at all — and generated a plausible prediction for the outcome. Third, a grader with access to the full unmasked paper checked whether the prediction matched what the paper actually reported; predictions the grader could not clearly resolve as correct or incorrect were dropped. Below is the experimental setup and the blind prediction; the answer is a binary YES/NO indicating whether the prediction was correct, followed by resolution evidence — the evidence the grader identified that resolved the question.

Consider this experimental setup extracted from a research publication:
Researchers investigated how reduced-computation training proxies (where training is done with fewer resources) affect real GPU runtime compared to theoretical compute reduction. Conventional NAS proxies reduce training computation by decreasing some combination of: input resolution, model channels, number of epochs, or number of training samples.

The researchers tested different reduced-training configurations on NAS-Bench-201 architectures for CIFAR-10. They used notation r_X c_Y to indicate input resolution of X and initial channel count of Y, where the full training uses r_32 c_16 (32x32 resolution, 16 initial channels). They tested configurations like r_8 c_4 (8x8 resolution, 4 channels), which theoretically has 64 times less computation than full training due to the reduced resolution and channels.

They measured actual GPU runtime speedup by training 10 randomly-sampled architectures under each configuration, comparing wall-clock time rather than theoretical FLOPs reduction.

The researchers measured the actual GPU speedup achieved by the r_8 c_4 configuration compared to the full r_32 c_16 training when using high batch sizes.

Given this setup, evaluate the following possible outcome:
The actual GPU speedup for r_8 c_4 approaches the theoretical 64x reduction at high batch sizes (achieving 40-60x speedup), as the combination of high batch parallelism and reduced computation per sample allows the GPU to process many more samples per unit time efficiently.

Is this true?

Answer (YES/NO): NO